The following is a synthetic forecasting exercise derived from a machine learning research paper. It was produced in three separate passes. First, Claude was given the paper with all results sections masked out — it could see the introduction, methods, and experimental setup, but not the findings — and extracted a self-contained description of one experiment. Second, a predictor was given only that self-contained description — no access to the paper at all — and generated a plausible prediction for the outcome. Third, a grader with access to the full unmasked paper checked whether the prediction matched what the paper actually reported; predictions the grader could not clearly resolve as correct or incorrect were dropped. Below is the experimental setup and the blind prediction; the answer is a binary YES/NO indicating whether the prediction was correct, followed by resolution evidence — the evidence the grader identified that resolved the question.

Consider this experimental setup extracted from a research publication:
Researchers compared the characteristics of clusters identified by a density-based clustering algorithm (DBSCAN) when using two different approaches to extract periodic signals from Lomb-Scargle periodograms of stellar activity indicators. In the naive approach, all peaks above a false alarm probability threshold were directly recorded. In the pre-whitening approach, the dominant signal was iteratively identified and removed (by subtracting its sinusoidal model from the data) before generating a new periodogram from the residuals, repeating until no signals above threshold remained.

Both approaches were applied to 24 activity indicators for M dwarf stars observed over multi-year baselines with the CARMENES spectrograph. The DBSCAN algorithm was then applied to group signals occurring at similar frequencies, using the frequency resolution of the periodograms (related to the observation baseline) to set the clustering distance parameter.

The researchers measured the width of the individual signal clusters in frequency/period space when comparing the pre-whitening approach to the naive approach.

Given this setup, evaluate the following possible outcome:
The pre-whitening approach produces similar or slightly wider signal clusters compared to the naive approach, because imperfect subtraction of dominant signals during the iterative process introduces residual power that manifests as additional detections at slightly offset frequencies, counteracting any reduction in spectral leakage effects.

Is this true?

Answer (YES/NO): NO